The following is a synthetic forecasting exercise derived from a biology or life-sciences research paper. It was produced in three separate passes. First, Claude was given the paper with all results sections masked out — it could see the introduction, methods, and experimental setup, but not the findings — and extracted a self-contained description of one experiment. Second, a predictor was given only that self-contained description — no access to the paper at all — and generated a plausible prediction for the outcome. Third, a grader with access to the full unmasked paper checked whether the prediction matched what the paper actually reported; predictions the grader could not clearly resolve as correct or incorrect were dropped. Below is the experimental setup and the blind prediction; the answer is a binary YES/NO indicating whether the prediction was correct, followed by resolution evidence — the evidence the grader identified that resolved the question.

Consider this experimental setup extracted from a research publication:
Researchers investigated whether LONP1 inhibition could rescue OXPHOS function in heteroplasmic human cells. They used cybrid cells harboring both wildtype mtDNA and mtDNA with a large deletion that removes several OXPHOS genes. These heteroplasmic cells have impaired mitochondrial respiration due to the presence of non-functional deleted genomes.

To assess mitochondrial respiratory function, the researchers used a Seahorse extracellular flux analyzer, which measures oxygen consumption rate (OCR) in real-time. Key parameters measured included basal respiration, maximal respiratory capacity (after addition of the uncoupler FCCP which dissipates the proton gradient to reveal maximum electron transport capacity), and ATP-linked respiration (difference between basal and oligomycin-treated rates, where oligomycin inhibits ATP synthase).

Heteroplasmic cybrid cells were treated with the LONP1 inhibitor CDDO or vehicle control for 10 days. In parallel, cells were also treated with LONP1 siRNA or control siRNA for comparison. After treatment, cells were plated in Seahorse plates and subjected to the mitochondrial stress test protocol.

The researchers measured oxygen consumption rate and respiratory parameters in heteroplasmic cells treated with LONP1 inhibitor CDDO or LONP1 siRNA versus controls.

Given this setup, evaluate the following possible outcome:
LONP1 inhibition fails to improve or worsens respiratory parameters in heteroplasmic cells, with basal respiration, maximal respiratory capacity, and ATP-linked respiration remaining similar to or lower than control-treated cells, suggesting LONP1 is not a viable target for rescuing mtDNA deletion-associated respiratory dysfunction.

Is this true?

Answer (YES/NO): NO